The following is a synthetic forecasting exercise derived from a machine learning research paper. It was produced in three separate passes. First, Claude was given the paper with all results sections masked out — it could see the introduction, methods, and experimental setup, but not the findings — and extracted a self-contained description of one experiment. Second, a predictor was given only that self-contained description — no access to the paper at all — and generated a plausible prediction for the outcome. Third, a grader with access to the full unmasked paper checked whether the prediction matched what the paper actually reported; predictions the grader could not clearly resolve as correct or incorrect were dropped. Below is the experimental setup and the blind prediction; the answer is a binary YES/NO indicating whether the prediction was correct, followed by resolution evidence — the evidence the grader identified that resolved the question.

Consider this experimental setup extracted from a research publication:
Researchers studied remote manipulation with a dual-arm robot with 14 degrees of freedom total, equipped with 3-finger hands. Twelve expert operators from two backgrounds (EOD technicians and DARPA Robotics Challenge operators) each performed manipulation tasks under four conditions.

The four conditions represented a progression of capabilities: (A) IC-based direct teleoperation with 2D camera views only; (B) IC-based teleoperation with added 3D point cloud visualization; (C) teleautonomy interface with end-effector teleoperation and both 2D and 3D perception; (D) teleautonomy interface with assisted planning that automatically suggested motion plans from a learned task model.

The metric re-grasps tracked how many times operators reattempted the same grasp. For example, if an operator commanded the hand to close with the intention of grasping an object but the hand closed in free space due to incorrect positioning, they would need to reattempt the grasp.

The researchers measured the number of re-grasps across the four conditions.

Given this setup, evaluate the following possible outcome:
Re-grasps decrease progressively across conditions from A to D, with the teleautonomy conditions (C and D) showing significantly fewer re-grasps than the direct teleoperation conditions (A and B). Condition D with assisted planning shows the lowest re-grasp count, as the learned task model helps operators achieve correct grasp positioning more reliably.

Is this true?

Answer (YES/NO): NO